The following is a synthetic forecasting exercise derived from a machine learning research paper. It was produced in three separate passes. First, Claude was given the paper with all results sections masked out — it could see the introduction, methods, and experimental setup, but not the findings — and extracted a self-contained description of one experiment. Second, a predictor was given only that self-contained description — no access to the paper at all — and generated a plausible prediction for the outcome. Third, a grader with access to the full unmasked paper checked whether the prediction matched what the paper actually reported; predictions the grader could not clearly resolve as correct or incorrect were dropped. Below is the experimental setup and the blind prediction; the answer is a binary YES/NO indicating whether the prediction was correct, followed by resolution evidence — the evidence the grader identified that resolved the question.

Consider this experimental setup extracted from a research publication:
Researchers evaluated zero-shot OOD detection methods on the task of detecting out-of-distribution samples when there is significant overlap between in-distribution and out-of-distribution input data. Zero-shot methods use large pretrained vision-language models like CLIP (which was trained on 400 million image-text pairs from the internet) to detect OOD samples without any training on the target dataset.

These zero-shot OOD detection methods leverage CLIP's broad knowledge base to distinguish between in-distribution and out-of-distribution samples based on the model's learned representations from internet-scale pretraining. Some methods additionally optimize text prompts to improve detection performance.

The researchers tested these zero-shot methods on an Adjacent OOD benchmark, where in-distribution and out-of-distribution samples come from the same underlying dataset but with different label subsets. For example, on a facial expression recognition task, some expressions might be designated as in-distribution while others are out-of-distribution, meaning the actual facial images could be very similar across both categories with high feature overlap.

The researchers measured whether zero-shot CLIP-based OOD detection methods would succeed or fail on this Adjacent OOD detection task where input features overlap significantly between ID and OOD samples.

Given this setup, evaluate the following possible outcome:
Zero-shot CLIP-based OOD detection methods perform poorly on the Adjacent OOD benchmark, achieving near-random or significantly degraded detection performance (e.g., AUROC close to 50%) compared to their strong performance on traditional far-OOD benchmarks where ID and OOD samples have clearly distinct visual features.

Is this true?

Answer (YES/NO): NO